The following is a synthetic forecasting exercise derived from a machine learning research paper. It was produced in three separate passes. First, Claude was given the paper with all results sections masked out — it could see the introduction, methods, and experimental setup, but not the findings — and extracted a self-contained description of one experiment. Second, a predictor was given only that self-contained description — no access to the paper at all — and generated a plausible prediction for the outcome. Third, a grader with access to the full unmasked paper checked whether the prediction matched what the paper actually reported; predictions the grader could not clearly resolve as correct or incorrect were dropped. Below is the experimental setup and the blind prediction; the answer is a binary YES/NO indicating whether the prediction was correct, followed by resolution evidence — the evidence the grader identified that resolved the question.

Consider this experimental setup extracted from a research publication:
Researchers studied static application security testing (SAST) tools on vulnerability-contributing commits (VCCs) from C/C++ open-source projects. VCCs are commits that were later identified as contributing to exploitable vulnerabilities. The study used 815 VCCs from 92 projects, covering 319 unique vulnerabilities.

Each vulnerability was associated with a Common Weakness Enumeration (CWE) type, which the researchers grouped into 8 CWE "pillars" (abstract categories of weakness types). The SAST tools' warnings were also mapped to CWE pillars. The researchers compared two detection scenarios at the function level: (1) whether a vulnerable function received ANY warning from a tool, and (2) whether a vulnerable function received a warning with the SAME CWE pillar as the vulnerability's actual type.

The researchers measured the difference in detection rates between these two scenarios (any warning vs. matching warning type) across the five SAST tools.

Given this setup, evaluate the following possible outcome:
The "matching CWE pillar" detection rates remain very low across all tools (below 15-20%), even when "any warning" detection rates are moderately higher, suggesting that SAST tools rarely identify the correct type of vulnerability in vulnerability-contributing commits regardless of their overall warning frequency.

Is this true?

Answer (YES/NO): NO